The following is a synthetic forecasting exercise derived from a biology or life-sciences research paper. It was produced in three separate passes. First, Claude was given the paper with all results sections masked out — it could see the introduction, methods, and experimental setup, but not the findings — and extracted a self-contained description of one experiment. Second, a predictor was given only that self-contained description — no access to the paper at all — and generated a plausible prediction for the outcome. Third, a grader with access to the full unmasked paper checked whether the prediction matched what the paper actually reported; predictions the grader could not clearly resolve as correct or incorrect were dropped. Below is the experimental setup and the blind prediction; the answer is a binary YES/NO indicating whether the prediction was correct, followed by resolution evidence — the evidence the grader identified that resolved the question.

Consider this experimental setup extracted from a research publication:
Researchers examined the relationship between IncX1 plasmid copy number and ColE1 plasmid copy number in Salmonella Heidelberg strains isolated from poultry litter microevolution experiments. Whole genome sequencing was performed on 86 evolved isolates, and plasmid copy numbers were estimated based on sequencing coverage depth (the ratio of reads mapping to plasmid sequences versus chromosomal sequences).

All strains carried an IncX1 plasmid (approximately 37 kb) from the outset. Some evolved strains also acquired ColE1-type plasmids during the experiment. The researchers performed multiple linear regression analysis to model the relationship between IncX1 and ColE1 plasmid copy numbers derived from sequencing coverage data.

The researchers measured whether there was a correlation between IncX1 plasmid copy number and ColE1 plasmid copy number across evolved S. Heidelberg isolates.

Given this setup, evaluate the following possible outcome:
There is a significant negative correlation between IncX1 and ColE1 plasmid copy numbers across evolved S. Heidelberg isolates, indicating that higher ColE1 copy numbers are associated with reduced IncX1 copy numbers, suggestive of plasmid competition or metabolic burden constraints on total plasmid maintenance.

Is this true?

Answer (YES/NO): NO